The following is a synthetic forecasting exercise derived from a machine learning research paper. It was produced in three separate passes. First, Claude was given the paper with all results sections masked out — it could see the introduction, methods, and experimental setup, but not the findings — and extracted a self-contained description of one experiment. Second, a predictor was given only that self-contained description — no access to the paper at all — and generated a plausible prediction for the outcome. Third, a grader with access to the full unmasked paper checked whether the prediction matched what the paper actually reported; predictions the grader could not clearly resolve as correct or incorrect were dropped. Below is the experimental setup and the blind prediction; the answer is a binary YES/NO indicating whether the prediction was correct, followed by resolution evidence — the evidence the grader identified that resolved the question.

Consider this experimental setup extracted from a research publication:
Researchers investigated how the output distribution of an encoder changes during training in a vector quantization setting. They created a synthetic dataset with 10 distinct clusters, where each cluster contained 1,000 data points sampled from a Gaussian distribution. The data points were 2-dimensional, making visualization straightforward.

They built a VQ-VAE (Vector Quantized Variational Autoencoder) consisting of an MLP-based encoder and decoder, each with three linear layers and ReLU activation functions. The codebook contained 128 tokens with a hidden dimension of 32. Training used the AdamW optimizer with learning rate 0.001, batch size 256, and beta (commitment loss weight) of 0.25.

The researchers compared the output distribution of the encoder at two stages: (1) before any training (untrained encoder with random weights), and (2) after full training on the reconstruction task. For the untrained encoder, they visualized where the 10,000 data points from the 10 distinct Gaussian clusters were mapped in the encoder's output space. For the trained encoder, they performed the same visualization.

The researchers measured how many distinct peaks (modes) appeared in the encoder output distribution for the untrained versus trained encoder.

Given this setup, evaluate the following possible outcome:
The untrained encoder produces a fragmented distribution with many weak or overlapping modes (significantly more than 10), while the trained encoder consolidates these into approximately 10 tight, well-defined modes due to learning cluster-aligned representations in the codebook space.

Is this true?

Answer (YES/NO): NO